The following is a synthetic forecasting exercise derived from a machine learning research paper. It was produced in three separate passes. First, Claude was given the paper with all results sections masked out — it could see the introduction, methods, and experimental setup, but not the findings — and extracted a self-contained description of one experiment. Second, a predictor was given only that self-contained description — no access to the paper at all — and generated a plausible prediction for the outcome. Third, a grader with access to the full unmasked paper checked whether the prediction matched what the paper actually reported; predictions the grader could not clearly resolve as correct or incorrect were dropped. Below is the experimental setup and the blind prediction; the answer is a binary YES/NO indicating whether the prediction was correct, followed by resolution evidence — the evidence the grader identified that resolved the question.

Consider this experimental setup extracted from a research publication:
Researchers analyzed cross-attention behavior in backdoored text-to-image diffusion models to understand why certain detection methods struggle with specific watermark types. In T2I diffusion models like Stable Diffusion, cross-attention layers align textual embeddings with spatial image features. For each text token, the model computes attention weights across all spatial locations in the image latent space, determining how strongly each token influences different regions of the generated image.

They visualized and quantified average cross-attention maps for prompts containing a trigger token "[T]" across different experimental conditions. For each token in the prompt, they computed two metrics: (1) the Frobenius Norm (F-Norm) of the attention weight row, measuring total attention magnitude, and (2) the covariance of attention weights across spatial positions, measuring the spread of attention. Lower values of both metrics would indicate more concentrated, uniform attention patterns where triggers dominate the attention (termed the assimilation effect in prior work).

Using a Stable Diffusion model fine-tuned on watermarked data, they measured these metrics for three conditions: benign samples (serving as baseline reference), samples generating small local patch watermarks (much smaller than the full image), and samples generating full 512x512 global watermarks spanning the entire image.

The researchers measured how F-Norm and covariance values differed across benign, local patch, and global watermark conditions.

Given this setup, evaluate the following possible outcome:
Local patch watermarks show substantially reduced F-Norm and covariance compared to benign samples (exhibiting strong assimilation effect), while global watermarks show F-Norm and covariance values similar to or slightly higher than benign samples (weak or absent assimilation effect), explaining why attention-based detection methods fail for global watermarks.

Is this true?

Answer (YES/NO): NO